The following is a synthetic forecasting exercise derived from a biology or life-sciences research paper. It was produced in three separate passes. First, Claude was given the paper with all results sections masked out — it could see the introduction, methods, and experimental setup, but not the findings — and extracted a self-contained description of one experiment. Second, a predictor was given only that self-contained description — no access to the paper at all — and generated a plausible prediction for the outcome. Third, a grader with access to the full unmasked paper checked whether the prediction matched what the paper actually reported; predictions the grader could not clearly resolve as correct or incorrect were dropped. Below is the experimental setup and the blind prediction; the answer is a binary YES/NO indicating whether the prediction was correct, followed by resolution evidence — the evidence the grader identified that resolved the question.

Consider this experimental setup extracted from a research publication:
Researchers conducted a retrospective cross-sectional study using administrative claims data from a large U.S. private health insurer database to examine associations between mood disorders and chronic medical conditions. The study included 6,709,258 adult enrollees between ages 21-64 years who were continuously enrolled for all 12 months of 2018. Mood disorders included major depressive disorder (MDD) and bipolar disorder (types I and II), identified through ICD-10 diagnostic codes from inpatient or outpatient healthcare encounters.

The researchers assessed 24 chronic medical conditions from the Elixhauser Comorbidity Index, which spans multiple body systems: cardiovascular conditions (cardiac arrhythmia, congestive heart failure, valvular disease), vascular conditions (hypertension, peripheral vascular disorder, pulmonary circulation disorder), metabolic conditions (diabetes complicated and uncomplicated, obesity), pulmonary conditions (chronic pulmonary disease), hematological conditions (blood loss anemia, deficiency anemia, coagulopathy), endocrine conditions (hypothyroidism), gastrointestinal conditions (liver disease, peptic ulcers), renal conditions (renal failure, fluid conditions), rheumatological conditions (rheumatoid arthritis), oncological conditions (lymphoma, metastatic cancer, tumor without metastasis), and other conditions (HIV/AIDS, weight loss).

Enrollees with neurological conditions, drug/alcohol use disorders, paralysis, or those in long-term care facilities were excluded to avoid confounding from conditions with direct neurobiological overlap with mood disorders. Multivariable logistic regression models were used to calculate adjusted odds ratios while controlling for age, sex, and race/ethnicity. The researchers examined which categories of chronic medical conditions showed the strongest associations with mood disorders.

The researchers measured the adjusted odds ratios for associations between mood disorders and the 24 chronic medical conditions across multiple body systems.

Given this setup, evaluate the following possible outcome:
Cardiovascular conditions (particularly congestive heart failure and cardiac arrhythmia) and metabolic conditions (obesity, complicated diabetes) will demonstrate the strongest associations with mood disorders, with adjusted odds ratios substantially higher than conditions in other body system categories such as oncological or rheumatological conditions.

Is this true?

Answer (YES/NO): NO